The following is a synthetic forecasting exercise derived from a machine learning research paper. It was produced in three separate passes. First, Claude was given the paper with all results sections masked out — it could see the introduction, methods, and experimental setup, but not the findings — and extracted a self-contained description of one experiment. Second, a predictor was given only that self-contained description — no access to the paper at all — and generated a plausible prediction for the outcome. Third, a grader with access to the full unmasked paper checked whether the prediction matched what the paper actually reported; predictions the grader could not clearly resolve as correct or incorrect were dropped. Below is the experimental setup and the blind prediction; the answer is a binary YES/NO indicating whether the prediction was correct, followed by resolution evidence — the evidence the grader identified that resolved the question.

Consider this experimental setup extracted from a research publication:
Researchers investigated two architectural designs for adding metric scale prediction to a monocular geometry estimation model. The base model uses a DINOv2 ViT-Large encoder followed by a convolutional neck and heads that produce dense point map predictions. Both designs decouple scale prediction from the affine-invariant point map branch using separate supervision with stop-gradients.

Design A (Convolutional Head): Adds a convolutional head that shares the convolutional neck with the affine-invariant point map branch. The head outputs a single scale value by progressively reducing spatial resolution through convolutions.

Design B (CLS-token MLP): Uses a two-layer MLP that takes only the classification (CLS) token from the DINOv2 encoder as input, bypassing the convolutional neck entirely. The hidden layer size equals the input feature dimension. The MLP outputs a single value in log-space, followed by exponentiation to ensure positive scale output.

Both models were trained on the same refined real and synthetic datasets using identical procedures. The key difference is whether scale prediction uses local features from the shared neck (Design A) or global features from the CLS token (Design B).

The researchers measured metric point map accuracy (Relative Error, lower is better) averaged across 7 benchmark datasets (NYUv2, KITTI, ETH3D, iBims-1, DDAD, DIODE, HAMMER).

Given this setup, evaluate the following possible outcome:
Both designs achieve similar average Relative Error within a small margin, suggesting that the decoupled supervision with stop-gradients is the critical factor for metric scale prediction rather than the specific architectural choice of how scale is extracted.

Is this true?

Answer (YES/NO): NO